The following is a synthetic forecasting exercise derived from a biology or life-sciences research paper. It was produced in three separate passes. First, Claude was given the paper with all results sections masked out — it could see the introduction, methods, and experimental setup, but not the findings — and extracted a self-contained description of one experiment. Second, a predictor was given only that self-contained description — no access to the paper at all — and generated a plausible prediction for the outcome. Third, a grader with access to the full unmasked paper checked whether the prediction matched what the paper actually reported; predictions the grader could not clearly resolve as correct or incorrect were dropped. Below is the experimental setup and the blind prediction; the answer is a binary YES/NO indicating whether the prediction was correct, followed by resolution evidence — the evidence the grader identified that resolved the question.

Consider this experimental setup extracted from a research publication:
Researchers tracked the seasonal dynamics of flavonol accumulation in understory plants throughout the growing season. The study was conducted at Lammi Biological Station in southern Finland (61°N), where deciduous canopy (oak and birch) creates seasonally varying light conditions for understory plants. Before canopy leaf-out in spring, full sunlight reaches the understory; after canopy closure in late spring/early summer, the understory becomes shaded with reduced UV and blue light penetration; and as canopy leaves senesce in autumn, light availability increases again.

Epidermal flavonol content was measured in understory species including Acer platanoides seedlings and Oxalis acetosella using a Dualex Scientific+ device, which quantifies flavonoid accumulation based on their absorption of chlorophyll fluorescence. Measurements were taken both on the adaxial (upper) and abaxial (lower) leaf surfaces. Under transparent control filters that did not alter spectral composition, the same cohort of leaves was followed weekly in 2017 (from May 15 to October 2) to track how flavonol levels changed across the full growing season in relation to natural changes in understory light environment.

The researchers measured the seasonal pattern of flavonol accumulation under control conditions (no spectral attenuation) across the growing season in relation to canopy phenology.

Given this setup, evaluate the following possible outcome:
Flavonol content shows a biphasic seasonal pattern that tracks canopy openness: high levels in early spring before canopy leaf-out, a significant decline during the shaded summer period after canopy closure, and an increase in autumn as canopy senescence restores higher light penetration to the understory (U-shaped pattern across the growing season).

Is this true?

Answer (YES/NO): YES